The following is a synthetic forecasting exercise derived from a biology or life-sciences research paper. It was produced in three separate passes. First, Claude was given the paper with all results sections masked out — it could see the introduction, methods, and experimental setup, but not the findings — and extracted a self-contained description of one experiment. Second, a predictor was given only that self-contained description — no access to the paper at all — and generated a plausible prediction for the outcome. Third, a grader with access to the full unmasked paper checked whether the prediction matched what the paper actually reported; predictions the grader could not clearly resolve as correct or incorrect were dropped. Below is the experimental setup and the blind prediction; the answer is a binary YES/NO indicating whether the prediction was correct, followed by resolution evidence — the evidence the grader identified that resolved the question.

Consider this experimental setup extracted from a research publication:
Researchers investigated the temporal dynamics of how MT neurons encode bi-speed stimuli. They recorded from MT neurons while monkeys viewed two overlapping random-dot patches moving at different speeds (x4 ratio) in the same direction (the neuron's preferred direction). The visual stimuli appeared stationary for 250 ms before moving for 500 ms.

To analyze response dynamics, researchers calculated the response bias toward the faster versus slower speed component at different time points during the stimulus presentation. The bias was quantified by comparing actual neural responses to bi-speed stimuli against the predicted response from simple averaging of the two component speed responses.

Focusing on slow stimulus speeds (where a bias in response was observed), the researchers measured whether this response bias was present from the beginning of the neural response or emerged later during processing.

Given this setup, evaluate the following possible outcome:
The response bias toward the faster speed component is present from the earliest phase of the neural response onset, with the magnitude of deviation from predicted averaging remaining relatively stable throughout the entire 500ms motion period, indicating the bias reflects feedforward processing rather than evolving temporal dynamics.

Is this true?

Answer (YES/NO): NO